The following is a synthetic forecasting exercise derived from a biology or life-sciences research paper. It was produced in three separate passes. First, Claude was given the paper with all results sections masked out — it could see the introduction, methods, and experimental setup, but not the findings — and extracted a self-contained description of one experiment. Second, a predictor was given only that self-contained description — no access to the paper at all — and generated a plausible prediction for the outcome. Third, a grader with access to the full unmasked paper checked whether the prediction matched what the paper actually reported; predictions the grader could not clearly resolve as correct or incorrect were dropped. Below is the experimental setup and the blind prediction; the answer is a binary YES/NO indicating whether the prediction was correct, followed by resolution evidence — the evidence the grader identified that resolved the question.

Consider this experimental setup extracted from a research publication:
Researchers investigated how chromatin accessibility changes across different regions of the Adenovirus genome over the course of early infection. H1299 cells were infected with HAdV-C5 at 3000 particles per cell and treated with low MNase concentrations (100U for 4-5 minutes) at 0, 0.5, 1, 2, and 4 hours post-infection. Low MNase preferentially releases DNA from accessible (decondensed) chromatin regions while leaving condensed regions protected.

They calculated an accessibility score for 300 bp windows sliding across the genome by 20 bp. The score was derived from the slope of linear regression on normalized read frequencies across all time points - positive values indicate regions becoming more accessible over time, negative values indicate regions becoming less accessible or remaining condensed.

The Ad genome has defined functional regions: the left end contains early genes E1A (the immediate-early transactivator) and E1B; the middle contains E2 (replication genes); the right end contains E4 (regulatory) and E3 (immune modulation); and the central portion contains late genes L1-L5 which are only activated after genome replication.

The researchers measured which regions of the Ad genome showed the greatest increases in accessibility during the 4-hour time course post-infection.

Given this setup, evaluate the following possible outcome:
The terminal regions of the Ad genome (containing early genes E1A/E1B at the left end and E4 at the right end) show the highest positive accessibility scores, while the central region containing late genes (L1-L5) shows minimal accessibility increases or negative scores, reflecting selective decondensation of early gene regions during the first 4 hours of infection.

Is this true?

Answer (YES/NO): NO